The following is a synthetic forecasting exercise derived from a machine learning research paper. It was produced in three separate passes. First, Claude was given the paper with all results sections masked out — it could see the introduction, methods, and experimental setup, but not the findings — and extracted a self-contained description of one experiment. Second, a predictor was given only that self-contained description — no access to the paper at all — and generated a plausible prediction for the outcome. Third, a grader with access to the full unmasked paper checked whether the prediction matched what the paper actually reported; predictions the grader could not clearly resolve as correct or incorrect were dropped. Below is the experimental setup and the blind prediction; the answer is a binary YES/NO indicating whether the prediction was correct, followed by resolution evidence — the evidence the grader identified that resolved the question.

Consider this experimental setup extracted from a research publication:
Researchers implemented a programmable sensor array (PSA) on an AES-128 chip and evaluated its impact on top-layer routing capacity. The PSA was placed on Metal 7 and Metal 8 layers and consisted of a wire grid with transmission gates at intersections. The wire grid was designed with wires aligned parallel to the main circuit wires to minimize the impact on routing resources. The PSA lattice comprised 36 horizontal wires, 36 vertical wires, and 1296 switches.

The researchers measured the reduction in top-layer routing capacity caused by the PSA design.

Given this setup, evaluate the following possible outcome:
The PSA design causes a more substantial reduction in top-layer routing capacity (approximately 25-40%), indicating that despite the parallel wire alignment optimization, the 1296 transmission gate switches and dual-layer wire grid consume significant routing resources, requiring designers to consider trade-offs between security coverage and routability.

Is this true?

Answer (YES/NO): NO